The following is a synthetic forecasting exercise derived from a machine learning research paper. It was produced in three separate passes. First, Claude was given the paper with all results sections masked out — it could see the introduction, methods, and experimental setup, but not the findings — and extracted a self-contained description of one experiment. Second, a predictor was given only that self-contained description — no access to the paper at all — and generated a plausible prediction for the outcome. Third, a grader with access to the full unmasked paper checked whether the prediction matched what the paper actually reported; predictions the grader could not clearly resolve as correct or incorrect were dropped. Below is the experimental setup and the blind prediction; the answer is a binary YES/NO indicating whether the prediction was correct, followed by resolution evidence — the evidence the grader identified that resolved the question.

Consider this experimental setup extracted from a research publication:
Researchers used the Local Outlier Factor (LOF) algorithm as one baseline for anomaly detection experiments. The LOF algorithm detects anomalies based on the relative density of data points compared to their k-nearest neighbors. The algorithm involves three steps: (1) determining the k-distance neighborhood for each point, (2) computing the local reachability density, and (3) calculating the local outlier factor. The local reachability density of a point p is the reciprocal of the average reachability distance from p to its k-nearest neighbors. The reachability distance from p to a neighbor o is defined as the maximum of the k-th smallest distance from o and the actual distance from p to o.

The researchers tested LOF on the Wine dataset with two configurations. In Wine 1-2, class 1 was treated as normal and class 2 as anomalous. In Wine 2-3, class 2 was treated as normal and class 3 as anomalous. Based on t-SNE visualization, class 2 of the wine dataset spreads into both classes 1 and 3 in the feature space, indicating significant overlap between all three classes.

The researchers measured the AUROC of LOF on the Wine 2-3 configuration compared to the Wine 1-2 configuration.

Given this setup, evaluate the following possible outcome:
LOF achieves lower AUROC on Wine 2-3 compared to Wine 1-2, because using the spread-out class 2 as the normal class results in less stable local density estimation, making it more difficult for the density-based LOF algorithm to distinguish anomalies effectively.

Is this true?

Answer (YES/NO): YES